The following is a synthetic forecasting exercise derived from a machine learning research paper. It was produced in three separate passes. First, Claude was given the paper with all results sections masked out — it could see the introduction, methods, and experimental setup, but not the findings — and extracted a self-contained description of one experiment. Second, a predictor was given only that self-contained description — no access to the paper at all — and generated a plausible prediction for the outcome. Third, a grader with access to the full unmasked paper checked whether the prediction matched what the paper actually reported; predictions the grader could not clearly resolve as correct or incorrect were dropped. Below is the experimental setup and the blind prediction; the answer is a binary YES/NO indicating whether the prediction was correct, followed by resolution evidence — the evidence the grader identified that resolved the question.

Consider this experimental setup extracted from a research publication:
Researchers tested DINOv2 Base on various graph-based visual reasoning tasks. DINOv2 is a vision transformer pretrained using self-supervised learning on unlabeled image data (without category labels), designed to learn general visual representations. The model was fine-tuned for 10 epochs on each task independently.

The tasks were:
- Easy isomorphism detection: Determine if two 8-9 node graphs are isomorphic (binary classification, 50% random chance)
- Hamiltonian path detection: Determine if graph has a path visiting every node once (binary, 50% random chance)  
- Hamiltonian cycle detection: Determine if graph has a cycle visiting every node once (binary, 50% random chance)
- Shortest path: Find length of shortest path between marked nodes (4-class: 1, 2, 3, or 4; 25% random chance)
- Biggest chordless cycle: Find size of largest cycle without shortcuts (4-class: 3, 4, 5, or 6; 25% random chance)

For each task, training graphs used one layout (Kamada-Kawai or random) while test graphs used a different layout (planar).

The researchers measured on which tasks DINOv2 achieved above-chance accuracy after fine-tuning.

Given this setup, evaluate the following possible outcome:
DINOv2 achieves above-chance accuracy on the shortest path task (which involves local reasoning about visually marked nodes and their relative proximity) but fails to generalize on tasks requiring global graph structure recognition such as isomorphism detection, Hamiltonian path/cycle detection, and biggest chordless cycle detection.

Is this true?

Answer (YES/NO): NO